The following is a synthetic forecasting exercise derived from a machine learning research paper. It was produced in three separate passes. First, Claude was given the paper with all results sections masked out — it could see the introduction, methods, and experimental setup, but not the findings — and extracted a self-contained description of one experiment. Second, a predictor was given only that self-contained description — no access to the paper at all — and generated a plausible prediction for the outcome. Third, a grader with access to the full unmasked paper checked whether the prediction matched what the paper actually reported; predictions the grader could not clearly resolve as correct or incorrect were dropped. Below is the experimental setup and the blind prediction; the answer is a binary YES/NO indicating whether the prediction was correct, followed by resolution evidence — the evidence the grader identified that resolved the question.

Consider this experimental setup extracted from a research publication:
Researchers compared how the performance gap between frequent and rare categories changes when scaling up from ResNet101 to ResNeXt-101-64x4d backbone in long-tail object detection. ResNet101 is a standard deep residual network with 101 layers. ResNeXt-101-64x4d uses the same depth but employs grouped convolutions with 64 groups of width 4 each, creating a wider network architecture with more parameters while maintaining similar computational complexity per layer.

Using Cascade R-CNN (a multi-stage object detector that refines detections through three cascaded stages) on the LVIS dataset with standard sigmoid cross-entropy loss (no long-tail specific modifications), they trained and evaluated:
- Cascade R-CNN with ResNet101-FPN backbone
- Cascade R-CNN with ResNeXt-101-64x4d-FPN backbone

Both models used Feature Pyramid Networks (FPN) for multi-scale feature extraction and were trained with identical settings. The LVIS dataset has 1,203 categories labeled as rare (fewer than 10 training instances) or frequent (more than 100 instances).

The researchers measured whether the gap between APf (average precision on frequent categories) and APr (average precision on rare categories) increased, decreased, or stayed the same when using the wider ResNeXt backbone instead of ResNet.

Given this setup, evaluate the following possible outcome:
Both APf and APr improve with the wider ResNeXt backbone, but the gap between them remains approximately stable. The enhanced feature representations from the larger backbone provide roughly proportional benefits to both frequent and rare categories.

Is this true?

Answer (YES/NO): NO